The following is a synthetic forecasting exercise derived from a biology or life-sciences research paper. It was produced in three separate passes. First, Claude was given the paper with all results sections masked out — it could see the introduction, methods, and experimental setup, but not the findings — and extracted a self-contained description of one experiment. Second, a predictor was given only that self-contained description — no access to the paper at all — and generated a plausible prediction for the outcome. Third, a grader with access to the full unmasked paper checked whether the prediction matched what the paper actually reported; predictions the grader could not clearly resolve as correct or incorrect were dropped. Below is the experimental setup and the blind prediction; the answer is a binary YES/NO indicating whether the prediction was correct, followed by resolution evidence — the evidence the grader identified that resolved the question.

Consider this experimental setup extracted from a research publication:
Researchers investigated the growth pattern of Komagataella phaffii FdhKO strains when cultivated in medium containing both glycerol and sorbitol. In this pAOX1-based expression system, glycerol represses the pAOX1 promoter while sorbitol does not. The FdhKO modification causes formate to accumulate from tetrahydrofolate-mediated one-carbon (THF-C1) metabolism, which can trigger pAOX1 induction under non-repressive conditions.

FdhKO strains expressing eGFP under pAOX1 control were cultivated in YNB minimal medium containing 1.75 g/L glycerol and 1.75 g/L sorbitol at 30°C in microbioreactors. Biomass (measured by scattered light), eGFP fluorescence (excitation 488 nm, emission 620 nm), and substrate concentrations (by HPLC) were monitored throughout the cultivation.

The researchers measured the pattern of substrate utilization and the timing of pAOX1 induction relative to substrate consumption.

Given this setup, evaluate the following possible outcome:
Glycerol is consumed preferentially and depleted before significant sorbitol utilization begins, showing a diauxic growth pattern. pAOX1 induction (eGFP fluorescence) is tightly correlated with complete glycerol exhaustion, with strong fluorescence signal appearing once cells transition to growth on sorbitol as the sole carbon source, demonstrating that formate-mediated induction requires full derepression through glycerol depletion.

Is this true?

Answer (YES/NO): YES